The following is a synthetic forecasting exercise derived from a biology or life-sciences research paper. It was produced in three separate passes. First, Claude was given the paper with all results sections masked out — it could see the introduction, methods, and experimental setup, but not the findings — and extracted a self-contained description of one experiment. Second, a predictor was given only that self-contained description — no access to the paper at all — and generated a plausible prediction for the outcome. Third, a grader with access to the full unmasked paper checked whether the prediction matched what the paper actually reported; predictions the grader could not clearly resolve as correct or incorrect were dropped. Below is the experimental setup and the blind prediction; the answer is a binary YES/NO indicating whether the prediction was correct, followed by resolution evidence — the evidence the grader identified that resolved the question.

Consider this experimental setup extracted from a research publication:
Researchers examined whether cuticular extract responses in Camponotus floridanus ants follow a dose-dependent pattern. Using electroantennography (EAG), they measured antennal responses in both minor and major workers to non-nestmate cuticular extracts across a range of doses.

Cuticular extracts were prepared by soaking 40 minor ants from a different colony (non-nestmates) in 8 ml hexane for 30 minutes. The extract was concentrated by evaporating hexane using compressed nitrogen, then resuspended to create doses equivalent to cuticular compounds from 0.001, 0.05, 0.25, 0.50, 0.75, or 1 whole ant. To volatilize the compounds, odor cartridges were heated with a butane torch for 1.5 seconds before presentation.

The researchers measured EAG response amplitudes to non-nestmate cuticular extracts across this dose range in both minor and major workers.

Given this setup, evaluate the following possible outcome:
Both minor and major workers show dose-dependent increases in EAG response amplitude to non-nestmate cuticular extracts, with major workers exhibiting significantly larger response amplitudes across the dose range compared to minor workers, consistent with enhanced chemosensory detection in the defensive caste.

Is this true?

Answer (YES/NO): NO